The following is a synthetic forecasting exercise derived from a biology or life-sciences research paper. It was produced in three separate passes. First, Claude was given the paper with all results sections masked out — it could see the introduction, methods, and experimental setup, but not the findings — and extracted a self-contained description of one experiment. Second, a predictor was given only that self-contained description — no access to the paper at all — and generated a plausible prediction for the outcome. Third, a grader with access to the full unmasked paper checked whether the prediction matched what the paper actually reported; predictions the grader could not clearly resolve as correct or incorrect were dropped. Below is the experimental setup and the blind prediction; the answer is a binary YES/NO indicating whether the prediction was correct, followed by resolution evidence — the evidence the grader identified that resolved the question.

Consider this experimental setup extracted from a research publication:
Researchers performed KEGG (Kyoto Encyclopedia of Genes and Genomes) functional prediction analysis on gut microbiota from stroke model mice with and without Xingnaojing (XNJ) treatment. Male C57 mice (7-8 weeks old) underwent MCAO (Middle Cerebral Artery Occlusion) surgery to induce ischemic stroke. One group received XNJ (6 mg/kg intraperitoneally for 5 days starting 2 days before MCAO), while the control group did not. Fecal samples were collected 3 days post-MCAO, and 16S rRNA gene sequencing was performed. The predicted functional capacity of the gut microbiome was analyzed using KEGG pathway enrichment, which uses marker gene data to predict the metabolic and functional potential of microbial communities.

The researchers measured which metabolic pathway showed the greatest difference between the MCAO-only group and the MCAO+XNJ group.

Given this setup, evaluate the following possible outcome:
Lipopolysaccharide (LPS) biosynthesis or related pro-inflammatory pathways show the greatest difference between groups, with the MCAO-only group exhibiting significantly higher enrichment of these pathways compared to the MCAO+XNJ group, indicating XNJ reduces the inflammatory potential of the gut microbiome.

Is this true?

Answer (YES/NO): NO